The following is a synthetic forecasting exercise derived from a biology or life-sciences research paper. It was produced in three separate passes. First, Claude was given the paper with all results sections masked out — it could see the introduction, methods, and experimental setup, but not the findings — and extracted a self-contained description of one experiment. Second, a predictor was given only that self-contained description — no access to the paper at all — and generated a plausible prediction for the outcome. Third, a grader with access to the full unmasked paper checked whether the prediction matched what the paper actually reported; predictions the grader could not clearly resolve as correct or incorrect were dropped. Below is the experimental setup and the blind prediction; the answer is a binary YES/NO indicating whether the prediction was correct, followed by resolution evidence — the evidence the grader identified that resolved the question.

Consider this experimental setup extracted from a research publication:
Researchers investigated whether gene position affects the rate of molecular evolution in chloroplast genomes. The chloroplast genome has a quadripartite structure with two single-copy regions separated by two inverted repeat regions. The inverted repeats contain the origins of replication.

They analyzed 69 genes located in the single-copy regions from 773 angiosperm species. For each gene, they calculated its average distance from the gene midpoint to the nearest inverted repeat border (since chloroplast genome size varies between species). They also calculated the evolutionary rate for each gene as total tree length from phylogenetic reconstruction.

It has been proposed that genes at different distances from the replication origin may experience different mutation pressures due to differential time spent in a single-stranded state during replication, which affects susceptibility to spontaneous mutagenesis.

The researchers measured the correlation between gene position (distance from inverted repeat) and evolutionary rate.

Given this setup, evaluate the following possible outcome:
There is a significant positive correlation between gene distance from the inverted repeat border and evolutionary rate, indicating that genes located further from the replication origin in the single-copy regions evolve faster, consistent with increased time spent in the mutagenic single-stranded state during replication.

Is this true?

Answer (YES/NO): NO